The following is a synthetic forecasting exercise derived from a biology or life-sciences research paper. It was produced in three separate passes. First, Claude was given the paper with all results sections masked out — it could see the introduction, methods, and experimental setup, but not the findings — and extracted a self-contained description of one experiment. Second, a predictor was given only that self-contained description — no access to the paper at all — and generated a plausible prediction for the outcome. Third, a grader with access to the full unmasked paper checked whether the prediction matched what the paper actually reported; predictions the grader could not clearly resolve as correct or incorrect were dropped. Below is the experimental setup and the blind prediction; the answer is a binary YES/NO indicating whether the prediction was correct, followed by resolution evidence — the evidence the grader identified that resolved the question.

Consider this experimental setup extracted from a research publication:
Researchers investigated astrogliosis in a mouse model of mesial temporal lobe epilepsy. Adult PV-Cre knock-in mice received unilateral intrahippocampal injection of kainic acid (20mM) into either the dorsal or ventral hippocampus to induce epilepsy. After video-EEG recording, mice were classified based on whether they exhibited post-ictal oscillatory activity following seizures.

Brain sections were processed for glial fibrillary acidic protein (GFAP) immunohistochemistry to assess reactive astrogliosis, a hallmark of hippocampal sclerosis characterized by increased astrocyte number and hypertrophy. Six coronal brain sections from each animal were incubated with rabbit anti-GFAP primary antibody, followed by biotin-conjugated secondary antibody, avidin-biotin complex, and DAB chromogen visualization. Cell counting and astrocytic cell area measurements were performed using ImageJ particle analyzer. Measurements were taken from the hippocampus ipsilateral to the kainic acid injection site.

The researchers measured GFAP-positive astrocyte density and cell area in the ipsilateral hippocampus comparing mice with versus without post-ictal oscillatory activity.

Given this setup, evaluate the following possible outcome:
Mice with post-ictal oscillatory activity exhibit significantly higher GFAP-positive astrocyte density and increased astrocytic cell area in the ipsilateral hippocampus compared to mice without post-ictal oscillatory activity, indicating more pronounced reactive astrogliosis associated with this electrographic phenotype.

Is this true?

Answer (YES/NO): NO